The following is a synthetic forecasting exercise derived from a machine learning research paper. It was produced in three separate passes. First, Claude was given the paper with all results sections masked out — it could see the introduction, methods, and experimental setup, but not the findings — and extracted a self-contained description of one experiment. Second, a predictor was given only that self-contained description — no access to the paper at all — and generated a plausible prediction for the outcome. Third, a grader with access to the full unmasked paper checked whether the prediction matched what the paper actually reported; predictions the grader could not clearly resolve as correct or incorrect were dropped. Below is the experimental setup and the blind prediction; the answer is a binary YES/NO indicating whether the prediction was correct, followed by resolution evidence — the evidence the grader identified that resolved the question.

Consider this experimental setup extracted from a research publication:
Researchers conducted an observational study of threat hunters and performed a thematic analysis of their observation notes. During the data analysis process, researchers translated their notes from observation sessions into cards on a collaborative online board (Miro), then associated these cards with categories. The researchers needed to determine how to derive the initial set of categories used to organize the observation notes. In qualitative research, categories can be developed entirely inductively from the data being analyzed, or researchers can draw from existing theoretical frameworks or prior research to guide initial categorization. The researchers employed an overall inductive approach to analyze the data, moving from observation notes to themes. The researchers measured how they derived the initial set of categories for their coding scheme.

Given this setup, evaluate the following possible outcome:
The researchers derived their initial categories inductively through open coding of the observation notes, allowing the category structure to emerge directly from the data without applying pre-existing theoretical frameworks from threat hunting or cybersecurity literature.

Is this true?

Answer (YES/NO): NO